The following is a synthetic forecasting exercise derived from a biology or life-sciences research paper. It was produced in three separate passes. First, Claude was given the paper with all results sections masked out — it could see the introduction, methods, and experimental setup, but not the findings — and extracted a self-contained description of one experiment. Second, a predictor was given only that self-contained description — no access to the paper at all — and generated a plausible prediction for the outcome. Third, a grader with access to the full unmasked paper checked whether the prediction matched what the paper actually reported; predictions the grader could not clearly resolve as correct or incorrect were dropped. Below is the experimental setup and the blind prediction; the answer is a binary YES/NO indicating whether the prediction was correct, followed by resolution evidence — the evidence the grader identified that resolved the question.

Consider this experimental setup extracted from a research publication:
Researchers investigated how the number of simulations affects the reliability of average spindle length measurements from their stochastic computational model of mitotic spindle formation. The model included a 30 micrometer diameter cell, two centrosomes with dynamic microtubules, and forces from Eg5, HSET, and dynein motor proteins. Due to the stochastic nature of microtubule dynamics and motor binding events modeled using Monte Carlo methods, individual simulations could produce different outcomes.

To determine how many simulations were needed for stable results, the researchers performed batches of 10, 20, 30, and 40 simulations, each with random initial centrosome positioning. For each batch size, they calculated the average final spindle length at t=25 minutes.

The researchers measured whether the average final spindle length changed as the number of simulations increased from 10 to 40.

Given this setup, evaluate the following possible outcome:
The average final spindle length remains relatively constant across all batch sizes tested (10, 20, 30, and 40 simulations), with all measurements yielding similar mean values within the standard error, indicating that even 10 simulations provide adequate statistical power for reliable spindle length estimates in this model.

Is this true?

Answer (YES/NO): YES